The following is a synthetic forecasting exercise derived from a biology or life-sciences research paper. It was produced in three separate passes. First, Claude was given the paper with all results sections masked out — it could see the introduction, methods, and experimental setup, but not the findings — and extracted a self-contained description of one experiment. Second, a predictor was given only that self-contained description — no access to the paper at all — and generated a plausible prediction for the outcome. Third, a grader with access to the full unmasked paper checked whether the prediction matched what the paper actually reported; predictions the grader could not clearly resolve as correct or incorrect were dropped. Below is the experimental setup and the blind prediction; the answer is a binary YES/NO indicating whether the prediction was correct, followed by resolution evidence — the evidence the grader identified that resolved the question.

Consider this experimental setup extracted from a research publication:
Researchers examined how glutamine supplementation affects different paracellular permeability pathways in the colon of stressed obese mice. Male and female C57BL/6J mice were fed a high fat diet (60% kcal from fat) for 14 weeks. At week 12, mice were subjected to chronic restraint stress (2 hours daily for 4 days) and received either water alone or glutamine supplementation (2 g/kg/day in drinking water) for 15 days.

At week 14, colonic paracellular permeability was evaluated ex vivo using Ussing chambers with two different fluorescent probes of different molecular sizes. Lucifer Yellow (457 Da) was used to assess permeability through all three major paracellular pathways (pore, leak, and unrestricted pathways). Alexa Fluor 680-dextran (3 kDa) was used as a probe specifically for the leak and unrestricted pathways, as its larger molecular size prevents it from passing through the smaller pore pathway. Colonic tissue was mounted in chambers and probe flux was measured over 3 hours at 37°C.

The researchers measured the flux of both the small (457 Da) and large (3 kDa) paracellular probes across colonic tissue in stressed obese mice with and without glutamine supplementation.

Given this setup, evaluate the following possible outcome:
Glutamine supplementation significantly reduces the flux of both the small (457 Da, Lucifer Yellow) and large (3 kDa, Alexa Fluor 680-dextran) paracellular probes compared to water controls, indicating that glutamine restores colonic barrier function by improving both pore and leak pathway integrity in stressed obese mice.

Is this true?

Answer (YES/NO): NO